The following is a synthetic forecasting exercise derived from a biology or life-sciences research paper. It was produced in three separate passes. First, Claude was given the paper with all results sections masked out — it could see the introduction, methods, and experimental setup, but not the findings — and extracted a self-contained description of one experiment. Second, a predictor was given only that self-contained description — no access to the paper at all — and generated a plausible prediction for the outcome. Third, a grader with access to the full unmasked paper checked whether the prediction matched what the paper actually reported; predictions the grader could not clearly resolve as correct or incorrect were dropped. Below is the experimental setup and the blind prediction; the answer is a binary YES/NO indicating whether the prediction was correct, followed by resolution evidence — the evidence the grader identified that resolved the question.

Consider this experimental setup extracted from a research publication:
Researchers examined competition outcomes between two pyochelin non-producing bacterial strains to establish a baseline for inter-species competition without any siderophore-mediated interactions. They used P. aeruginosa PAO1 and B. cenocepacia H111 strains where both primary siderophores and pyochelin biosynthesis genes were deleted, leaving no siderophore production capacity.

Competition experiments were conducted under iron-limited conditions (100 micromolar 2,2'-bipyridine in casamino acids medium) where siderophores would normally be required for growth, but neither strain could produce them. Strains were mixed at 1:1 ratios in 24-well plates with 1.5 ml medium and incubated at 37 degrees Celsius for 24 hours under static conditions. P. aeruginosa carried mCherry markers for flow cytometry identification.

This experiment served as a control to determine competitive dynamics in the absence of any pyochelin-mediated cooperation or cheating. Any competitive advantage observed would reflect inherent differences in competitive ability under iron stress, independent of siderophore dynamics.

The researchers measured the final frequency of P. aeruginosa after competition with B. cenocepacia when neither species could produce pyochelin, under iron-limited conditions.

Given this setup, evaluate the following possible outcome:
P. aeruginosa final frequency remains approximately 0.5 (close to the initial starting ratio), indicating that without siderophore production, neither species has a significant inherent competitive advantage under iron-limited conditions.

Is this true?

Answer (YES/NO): NO